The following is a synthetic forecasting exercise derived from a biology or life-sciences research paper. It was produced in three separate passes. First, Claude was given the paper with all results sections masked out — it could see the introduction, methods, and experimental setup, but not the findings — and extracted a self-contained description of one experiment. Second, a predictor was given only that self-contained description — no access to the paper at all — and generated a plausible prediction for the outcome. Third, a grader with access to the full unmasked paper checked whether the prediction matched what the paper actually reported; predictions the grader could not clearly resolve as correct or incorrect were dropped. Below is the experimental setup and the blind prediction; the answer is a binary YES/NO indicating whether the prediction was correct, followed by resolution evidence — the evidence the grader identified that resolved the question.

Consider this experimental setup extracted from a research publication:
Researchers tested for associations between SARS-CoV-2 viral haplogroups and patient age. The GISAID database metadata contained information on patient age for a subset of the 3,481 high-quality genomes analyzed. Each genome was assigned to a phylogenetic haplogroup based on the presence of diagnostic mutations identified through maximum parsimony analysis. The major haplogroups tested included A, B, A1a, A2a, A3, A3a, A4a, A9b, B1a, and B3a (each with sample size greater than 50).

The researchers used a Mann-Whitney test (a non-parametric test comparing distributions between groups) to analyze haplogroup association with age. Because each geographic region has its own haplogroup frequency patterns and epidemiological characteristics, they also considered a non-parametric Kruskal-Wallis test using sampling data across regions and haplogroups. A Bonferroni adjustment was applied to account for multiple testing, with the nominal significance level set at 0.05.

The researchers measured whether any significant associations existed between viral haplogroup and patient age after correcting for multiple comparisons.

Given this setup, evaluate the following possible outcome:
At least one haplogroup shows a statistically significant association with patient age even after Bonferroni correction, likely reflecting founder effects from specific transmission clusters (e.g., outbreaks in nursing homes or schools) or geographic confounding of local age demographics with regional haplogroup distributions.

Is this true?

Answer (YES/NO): NO